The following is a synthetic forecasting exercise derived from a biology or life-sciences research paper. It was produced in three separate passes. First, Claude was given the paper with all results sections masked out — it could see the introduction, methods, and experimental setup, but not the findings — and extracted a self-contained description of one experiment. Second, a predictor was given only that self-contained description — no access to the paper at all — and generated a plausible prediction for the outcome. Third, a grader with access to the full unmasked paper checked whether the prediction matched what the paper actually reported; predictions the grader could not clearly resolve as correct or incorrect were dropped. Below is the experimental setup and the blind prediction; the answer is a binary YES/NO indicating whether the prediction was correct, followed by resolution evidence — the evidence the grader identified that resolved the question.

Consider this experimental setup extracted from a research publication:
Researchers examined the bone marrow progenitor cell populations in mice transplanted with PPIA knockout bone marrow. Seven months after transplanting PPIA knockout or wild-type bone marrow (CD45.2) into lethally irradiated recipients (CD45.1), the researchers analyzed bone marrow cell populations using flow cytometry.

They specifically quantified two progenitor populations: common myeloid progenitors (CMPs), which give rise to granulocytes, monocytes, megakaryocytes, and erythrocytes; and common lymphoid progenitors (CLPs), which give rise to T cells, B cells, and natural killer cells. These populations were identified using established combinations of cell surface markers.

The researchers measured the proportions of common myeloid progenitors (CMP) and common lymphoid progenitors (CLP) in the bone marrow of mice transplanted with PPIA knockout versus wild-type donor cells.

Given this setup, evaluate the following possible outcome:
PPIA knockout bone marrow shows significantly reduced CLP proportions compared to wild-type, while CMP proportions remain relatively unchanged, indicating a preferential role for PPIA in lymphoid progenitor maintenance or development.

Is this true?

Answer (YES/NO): NO